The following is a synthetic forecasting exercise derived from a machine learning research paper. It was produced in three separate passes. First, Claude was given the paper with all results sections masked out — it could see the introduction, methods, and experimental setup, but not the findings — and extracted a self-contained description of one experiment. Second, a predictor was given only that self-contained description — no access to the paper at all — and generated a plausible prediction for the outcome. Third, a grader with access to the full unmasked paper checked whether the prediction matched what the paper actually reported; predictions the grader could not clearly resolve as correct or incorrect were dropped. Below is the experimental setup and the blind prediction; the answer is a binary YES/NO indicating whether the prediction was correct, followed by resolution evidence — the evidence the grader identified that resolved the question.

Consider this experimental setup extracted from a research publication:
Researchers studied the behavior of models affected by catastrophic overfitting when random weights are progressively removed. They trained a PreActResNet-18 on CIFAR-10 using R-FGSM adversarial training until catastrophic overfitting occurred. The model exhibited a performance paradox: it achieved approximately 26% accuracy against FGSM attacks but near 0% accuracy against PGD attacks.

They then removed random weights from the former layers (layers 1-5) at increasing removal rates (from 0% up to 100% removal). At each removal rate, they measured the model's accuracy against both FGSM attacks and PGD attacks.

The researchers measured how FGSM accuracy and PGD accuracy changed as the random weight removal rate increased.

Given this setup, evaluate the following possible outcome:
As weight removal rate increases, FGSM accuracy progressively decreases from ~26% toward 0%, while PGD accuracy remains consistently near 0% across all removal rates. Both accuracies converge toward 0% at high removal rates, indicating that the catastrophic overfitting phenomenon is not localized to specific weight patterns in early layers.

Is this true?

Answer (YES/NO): NO